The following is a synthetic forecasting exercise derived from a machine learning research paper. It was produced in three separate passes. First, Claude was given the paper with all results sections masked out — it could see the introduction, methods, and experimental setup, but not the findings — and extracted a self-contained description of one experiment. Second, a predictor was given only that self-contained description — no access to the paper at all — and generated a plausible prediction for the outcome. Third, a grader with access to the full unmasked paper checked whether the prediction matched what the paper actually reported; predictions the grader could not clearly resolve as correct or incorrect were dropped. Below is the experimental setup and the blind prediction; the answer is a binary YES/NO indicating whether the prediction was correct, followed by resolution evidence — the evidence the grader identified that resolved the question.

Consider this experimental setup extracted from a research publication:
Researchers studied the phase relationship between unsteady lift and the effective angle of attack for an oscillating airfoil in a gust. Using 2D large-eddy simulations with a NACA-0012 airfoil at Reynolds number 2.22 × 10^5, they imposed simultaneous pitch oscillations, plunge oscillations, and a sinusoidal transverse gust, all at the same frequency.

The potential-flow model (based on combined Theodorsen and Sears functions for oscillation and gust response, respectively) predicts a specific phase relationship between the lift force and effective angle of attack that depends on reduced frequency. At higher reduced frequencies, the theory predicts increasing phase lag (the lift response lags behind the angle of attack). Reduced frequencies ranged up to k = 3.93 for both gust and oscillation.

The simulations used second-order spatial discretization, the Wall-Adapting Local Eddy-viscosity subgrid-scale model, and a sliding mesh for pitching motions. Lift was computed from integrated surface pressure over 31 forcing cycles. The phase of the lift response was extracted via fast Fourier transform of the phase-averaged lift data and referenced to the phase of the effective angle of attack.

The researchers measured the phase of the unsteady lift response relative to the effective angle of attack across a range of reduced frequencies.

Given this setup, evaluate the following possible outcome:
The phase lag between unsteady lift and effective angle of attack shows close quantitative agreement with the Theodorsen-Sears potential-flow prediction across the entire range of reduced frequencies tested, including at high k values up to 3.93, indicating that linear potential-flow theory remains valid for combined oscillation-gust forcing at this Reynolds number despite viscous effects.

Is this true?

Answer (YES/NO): NO